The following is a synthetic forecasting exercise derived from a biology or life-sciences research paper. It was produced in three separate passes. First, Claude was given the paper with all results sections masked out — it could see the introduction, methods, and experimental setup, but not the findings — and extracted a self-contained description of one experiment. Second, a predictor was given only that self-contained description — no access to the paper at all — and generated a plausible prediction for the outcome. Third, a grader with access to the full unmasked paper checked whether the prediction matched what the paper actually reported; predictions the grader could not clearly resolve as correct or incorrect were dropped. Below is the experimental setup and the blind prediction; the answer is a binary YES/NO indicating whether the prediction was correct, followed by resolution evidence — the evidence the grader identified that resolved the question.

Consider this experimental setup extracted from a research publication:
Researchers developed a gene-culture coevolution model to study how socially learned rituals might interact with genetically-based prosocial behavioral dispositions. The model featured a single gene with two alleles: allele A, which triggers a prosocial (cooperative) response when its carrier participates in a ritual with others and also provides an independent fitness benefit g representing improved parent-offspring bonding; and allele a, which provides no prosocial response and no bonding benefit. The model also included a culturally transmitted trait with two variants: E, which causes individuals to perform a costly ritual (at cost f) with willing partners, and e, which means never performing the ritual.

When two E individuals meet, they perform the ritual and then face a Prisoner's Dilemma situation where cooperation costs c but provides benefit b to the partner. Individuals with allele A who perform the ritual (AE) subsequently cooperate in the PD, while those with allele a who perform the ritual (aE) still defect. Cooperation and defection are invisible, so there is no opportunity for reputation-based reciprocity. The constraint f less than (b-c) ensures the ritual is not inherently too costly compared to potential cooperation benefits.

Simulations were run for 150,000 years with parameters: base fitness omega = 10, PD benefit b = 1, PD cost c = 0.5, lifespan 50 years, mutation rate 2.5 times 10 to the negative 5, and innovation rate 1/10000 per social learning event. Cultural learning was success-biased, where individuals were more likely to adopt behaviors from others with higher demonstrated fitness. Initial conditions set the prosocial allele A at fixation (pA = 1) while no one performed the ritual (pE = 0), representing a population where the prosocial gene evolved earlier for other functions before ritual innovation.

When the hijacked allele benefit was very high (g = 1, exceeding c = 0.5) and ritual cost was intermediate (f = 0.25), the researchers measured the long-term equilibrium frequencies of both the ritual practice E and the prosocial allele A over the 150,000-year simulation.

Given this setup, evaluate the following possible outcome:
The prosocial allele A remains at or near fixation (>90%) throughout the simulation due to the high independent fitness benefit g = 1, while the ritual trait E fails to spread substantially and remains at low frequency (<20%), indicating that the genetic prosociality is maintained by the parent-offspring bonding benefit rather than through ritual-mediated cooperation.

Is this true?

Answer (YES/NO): NO